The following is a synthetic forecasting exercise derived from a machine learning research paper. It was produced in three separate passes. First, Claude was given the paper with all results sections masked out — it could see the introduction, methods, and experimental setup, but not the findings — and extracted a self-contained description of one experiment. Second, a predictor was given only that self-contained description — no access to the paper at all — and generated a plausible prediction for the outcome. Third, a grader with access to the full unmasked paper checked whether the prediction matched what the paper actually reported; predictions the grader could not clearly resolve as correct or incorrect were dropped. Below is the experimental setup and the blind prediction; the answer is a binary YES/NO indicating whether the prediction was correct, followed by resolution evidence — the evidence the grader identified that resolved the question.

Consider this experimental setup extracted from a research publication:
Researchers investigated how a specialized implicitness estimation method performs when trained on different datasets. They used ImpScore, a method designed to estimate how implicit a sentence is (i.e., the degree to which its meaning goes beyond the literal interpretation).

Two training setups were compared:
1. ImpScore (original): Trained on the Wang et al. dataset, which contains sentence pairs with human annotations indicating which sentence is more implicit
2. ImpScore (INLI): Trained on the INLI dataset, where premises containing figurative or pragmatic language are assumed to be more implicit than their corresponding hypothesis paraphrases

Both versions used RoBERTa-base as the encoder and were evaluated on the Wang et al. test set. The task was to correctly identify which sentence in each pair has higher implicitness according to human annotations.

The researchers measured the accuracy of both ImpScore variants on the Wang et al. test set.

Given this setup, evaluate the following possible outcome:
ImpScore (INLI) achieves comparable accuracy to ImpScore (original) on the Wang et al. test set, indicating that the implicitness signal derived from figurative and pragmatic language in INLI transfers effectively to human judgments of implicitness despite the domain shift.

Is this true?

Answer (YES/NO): NO